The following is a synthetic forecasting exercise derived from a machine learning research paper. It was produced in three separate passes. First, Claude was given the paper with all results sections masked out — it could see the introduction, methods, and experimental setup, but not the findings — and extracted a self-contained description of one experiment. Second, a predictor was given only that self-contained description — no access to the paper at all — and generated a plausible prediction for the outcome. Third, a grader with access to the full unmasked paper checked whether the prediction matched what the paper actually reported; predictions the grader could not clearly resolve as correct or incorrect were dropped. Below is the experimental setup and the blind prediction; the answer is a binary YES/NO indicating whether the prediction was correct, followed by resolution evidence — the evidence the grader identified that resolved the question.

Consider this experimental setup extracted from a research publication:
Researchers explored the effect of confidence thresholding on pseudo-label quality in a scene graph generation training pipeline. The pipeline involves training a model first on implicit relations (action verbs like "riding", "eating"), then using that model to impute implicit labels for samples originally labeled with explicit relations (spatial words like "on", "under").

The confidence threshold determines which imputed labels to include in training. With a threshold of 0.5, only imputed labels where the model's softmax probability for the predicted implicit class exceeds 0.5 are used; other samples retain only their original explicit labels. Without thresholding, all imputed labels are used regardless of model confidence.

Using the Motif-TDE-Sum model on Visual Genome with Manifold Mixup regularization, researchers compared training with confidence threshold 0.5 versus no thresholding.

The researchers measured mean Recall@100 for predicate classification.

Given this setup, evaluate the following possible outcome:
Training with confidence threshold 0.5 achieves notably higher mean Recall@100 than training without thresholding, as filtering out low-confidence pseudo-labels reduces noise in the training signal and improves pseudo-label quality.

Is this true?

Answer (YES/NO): NO